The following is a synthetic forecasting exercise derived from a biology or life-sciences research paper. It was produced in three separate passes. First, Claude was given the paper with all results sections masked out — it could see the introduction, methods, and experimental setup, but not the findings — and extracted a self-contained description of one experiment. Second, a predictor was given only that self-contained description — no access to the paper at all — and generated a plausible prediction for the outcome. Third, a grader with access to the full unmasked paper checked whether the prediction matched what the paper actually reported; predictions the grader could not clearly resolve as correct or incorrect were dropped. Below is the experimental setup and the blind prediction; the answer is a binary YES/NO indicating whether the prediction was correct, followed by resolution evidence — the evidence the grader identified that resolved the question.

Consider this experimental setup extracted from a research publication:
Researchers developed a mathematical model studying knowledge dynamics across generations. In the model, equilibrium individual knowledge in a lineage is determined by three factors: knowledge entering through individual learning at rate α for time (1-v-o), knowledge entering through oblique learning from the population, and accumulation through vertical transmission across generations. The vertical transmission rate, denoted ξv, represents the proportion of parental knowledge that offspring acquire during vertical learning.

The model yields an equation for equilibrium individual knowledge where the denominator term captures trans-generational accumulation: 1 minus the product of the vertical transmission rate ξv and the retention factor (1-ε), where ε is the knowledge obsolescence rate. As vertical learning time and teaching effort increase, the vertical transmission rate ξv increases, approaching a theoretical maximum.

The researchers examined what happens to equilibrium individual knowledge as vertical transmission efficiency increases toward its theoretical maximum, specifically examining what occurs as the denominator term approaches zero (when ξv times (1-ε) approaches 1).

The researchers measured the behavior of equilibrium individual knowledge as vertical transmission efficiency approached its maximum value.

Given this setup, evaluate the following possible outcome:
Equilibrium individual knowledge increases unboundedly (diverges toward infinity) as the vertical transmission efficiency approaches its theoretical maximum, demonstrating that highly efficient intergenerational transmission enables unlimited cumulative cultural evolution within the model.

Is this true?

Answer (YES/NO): YES